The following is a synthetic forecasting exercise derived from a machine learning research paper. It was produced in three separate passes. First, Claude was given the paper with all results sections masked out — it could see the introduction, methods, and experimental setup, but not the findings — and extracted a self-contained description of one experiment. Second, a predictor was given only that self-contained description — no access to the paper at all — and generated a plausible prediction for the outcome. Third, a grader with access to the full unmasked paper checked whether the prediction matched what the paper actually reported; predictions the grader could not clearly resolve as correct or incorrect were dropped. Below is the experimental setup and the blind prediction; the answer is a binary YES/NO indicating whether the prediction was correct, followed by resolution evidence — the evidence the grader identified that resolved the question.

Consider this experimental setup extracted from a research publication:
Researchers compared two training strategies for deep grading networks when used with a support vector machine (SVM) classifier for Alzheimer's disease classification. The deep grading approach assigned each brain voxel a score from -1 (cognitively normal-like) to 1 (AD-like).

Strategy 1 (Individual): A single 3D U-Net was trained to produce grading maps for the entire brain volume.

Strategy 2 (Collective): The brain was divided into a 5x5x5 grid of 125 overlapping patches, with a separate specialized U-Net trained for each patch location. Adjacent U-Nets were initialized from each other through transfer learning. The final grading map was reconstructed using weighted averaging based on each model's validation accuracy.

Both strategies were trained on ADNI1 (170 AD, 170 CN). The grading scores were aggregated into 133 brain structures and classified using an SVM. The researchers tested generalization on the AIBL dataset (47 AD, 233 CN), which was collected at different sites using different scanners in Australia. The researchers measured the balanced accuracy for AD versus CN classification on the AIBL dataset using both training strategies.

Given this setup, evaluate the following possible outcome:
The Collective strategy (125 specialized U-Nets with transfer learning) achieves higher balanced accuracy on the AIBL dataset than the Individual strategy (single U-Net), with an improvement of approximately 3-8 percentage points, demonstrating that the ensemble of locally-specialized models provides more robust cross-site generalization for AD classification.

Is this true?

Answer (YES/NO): YES